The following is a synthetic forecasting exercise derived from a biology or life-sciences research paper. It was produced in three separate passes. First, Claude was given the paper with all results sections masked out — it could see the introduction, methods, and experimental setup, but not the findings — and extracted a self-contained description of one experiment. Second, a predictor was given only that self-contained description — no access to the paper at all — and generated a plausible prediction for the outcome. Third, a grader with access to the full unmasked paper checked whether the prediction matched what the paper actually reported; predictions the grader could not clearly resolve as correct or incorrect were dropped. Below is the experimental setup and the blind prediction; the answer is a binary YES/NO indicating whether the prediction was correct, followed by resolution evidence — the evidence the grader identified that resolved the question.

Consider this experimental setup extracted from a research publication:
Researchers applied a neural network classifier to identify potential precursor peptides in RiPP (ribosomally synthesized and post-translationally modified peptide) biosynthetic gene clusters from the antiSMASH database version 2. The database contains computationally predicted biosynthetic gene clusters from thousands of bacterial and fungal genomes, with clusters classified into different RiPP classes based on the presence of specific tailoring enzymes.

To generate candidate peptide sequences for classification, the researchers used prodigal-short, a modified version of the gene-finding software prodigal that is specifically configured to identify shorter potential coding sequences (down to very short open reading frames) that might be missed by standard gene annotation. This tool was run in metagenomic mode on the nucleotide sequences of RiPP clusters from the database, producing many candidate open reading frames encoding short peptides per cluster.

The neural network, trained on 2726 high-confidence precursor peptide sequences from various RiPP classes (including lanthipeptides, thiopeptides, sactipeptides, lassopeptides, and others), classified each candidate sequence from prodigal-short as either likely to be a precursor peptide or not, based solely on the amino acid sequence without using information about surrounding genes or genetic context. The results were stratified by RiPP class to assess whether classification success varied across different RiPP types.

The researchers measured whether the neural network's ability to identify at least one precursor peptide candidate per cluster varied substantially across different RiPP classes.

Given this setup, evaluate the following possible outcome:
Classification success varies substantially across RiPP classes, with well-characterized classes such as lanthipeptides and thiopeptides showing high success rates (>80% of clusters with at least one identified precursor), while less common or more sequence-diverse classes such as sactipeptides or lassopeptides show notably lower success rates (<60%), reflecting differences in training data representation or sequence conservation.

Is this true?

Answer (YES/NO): NO